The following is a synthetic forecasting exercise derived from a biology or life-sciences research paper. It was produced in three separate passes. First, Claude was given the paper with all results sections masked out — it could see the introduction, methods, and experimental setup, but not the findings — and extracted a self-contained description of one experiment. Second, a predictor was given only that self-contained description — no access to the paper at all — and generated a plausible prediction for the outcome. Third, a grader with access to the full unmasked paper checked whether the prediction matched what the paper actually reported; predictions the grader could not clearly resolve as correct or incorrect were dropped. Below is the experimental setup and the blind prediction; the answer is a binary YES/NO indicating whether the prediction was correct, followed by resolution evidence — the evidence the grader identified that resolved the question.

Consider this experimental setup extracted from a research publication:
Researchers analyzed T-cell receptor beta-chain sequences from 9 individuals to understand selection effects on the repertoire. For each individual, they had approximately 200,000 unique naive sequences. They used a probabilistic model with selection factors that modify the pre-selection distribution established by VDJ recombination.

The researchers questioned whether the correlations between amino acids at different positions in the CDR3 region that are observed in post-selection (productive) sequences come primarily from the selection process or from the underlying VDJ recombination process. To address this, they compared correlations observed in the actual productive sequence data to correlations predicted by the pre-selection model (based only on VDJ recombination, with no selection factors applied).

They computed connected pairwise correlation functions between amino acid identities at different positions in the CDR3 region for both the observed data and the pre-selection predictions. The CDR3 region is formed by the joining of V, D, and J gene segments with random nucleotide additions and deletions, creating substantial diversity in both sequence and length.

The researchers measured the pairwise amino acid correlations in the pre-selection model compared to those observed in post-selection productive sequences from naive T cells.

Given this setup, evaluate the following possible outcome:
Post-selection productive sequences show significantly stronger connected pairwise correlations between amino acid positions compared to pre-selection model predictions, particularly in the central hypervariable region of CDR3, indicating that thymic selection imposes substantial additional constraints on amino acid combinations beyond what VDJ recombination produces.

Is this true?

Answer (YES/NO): NO